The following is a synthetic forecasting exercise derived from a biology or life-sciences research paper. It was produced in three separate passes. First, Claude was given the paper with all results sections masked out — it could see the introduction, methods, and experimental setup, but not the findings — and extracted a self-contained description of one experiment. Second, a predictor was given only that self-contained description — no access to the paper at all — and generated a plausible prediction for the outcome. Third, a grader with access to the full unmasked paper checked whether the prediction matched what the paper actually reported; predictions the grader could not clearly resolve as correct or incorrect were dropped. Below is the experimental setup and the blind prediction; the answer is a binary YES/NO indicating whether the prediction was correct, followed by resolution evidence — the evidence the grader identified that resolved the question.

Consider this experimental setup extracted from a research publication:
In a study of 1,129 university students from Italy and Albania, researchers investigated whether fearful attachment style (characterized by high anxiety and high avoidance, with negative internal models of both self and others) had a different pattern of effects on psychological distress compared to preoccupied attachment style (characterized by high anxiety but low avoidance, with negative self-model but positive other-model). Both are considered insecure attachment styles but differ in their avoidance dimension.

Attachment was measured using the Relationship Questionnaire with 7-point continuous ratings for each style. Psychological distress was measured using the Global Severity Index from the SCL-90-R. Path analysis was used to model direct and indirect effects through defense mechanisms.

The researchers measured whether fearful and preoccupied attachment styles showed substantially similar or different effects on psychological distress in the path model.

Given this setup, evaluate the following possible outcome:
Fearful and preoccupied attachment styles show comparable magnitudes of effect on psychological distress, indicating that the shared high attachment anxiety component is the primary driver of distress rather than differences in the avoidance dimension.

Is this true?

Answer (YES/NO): YES